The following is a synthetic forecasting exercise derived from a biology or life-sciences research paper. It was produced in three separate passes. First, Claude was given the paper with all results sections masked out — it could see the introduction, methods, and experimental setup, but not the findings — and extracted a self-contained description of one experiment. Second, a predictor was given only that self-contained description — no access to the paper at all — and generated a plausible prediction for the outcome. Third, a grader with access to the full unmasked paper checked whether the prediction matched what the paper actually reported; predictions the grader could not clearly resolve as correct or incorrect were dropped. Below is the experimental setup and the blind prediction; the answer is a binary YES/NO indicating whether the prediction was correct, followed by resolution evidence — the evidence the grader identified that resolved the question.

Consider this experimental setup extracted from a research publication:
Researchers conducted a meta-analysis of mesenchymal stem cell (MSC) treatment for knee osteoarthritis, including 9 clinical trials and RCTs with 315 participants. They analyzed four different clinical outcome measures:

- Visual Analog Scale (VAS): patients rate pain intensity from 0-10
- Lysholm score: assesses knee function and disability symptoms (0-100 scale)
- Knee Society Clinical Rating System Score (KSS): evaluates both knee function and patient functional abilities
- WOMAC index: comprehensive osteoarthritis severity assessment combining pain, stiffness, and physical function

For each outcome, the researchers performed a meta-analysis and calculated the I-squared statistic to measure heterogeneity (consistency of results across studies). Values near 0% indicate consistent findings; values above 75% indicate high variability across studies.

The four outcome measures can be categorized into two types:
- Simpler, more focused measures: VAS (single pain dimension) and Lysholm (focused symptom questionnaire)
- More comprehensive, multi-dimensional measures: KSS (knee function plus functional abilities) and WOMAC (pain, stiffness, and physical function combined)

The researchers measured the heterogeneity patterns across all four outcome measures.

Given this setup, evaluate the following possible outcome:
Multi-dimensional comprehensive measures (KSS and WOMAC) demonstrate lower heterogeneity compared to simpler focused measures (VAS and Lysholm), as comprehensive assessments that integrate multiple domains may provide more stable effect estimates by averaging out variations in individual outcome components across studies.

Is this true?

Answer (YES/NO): NO